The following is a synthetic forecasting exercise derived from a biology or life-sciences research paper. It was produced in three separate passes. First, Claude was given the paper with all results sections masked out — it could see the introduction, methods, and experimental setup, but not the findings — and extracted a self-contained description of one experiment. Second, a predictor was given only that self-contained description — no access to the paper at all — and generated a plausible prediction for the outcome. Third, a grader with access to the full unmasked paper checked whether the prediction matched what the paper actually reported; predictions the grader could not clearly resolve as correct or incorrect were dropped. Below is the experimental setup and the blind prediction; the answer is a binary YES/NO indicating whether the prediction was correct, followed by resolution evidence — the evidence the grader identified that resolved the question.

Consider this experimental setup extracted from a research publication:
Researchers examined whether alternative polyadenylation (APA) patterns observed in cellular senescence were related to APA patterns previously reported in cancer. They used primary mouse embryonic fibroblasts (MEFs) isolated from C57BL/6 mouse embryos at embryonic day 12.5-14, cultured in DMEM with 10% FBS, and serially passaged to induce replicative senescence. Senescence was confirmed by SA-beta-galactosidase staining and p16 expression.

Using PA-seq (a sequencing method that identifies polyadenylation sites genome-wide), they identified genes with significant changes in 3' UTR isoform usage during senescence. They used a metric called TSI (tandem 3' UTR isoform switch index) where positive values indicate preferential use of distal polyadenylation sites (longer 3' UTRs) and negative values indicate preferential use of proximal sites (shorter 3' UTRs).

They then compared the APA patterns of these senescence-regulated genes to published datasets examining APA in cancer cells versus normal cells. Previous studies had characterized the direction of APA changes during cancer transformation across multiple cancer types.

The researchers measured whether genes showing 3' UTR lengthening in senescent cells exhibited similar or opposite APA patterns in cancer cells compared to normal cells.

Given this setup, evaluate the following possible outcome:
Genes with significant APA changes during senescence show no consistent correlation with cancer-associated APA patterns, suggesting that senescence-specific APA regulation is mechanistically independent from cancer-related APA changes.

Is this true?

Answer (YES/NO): NO